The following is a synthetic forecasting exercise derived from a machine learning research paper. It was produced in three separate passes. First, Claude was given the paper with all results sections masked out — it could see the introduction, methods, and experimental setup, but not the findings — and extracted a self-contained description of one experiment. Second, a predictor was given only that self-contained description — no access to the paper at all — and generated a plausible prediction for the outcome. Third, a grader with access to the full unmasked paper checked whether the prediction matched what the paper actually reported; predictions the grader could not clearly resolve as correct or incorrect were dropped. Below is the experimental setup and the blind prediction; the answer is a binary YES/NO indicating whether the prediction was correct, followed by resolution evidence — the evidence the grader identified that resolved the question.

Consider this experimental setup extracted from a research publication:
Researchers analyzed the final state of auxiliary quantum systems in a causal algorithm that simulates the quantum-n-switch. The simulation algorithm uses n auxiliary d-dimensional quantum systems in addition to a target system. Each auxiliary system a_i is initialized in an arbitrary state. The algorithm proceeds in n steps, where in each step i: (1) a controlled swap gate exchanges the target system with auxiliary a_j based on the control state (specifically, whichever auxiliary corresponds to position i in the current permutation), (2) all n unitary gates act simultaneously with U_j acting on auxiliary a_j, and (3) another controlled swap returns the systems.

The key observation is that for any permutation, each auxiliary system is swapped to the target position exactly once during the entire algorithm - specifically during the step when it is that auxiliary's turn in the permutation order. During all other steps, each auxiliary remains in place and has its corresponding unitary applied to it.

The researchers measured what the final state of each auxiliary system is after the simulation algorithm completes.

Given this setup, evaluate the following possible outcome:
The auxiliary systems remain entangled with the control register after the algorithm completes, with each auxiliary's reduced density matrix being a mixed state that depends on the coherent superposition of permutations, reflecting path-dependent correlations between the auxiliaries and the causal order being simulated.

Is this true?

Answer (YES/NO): NO